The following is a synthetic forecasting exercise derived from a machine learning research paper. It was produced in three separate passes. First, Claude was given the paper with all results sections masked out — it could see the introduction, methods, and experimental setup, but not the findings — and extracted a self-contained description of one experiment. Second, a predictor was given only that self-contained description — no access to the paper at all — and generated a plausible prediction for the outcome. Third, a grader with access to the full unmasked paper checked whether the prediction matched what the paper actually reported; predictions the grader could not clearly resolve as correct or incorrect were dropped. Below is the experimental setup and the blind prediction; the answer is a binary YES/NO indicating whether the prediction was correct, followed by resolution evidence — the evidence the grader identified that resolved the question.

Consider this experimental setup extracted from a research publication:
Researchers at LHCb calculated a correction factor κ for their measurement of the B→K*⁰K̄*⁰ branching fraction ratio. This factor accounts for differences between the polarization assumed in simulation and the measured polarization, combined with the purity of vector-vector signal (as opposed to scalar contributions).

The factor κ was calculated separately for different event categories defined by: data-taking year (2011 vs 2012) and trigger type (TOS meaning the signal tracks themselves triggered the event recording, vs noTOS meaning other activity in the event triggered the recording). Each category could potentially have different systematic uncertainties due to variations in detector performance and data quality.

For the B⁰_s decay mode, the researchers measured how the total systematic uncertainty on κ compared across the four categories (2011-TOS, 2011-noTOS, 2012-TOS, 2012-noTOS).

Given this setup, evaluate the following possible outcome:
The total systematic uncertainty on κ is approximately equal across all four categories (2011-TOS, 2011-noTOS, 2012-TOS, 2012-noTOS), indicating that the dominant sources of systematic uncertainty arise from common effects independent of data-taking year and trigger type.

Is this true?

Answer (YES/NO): YES